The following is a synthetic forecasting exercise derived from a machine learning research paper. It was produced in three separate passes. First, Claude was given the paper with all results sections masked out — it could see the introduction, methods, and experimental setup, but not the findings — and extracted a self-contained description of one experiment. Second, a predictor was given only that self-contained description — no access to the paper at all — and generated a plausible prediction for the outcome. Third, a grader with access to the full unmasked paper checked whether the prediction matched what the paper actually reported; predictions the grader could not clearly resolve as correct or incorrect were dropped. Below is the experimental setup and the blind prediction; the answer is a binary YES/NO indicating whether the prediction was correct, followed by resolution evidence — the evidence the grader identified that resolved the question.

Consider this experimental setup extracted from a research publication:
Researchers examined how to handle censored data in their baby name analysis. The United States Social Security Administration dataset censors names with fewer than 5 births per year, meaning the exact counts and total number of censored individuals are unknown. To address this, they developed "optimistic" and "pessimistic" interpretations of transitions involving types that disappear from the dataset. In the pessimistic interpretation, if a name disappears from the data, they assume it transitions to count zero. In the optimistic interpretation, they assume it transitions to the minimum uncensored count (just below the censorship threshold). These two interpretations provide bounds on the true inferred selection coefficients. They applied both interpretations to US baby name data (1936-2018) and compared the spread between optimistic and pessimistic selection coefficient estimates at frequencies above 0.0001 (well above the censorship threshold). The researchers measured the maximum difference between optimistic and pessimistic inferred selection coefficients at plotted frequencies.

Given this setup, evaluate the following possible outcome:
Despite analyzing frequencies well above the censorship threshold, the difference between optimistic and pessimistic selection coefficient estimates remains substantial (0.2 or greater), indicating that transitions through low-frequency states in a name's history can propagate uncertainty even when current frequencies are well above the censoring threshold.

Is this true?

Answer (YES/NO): NO